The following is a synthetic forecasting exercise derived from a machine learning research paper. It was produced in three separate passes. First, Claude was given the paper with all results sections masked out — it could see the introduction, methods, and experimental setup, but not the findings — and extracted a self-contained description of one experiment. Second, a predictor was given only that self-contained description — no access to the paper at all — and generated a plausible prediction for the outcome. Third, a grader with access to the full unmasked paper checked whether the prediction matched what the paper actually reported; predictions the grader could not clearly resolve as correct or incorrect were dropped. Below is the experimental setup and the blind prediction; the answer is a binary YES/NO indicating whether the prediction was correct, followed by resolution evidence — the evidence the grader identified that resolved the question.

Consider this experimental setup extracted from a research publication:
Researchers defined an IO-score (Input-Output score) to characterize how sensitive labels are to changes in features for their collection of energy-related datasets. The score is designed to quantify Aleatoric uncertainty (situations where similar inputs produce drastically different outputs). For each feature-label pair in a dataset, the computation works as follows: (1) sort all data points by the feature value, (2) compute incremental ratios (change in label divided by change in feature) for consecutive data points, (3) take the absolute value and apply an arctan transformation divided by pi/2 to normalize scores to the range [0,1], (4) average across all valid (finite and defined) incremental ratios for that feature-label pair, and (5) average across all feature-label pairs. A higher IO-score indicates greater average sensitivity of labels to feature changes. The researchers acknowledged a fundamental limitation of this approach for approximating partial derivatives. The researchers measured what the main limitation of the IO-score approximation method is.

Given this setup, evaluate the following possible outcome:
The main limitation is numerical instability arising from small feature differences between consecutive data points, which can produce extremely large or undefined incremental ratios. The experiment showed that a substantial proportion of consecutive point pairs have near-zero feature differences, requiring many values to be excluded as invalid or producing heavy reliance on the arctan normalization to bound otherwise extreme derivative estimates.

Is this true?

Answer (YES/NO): NO